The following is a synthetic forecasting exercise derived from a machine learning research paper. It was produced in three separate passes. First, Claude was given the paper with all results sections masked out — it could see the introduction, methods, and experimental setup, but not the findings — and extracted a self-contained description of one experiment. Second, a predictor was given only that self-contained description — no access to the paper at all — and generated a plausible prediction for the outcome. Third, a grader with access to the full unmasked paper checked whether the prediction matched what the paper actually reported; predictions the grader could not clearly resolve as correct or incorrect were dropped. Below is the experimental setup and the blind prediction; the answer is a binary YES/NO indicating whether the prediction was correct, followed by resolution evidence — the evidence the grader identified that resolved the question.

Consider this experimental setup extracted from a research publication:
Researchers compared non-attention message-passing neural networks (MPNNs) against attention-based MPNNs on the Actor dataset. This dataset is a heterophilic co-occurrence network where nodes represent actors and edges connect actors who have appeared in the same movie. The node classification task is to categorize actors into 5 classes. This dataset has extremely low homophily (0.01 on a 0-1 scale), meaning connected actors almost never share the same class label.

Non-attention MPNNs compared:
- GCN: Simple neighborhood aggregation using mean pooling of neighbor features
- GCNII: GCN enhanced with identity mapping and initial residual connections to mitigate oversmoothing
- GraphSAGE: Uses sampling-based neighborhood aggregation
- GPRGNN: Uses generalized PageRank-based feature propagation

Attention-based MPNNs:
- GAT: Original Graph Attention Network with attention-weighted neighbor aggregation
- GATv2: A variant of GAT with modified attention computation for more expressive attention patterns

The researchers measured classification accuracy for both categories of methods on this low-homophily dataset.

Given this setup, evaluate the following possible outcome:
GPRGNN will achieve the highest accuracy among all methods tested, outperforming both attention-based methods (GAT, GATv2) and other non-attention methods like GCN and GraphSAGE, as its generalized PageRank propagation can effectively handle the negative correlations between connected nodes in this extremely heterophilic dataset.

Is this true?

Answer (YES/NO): NO